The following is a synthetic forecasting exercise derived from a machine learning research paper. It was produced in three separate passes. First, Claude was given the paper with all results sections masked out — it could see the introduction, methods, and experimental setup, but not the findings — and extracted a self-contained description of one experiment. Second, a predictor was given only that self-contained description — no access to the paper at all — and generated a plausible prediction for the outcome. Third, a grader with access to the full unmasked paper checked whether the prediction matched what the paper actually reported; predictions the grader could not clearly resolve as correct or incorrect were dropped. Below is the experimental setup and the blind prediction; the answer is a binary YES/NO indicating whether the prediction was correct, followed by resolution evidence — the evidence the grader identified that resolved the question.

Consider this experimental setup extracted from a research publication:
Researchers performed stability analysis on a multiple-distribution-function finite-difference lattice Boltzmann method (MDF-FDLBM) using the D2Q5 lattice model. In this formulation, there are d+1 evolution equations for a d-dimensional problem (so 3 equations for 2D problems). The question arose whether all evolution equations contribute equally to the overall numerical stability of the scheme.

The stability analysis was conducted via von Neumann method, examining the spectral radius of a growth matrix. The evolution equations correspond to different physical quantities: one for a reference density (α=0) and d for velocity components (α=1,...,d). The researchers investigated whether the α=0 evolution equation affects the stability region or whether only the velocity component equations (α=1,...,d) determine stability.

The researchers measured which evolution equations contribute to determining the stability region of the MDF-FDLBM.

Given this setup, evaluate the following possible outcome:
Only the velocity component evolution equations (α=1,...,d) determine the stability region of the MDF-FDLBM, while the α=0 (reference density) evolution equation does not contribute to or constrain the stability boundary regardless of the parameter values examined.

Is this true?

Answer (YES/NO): YES